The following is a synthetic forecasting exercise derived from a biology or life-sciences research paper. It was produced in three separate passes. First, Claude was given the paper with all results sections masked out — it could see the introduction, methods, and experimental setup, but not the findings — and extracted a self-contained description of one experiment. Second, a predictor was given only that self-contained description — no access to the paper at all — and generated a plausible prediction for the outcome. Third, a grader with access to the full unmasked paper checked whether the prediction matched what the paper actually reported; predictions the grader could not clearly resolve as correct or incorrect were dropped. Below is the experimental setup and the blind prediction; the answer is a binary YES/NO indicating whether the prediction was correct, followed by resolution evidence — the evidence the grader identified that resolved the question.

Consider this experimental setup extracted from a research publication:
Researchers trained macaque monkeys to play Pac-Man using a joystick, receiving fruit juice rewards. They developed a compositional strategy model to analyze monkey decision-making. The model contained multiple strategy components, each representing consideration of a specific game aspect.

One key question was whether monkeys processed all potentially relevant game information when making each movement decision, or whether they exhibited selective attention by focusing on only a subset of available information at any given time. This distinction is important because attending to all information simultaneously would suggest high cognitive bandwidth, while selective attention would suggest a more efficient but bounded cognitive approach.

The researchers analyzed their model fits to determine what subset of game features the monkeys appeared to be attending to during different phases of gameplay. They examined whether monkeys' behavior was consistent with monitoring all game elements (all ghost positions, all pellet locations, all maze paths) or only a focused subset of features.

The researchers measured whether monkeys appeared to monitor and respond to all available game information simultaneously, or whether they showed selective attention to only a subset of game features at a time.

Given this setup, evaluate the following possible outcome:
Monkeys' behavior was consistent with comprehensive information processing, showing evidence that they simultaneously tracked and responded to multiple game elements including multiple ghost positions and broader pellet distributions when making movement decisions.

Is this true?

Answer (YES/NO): NO